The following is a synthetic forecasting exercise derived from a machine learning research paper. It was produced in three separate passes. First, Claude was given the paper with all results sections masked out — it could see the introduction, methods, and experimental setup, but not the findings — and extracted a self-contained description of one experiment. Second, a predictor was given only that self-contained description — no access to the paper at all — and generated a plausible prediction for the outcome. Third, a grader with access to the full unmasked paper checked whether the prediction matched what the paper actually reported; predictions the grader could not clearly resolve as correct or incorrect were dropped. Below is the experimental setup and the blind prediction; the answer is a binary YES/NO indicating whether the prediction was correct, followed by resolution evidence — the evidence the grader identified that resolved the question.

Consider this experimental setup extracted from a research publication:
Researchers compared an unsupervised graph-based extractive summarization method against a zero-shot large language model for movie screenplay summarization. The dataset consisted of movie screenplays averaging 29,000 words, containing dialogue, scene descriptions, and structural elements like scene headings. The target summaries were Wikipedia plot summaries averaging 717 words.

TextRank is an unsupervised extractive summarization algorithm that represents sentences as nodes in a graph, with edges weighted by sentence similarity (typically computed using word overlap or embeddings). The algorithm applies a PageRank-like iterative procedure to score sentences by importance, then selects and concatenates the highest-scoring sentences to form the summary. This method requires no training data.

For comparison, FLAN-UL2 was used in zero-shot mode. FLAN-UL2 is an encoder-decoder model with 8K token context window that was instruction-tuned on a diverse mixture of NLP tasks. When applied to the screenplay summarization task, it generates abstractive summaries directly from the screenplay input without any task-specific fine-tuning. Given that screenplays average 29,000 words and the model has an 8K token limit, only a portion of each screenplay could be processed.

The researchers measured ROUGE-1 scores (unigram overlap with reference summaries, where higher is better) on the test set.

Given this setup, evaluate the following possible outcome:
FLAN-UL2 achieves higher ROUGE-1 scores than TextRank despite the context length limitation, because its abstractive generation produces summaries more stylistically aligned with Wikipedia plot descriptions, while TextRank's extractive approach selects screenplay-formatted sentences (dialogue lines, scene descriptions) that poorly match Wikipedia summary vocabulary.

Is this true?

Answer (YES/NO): NO